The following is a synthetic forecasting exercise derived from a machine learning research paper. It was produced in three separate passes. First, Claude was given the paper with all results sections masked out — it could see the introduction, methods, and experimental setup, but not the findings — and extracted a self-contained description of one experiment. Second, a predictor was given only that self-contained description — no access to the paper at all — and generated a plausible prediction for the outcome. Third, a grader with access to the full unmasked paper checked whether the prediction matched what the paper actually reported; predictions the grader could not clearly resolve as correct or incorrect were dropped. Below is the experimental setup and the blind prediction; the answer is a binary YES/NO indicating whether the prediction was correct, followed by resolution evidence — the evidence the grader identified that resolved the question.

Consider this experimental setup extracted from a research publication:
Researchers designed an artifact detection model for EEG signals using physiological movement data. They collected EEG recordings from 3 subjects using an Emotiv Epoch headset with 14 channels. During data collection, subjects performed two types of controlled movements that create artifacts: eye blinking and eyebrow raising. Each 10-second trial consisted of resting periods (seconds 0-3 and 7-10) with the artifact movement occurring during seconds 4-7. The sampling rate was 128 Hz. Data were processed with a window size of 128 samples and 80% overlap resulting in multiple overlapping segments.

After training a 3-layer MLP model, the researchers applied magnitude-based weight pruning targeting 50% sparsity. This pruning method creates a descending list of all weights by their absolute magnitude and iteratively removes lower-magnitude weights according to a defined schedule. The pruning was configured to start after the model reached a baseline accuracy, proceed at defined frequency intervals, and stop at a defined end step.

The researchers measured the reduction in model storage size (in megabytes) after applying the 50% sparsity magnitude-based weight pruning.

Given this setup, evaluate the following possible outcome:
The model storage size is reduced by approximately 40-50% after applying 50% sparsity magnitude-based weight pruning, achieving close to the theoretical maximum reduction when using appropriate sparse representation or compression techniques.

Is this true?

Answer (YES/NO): NO